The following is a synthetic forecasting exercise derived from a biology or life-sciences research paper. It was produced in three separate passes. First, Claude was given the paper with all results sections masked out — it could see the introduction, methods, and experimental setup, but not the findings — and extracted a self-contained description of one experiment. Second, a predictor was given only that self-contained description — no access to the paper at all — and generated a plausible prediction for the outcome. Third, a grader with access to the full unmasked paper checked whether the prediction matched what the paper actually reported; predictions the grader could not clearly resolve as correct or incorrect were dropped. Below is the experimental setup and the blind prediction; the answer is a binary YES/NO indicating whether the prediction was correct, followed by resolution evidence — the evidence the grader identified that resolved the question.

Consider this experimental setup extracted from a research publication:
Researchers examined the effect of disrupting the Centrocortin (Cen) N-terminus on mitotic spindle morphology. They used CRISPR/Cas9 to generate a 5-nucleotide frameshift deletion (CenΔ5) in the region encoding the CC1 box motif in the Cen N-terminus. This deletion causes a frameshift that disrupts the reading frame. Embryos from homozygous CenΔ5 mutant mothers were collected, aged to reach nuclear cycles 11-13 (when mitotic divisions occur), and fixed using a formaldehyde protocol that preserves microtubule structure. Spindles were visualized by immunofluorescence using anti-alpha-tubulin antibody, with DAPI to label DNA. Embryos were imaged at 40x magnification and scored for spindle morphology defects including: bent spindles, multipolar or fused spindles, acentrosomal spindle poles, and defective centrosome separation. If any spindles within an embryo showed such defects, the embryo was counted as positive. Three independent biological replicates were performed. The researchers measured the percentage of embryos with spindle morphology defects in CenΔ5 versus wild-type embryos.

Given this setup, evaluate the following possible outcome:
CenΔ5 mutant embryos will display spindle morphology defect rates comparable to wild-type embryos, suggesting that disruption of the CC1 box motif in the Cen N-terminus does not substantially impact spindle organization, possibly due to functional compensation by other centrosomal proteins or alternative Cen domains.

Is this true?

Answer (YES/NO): NO